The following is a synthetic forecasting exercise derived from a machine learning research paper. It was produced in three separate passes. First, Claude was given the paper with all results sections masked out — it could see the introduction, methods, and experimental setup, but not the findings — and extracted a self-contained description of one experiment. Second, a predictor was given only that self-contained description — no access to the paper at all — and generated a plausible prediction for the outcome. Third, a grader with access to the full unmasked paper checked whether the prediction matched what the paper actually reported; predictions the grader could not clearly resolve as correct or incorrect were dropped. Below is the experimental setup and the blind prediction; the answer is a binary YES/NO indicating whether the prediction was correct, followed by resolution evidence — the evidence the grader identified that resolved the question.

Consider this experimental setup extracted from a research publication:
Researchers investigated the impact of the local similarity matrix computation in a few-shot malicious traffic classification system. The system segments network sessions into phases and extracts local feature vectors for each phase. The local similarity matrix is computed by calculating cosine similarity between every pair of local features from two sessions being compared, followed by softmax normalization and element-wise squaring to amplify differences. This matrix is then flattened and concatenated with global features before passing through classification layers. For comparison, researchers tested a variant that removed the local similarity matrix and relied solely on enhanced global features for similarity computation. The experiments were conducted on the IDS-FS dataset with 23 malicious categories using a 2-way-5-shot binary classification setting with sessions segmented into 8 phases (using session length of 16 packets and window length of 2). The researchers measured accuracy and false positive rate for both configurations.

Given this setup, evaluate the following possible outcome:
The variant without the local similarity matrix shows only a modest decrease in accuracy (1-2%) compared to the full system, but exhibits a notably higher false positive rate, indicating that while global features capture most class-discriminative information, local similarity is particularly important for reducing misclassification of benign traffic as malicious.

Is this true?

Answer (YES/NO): NO